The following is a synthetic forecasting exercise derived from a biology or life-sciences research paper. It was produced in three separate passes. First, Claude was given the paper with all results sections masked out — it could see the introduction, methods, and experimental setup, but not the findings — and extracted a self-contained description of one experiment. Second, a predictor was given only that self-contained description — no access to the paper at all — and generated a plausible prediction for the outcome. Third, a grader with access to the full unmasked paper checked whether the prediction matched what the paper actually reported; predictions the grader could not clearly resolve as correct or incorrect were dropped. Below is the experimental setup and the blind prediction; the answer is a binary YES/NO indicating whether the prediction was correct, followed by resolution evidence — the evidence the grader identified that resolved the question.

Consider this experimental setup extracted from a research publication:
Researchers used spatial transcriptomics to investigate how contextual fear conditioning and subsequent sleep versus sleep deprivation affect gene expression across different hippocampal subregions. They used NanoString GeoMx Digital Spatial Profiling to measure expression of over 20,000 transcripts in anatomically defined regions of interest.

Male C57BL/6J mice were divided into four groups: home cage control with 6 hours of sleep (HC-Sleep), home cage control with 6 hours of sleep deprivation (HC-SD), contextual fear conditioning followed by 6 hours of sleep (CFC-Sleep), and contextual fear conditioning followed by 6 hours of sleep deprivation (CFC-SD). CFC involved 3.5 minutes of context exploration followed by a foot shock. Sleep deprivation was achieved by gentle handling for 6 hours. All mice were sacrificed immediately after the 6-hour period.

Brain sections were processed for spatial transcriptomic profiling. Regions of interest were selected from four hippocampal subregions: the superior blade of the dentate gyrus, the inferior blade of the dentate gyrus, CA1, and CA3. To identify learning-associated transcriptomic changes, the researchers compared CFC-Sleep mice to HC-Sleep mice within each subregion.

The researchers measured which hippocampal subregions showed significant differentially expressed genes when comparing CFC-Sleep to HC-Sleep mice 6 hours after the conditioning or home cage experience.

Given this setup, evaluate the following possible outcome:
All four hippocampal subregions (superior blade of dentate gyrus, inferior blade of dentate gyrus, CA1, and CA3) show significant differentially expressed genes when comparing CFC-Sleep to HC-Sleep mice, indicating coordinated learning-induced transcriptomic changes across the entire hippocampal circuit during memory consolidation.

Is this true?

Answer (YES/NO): NO